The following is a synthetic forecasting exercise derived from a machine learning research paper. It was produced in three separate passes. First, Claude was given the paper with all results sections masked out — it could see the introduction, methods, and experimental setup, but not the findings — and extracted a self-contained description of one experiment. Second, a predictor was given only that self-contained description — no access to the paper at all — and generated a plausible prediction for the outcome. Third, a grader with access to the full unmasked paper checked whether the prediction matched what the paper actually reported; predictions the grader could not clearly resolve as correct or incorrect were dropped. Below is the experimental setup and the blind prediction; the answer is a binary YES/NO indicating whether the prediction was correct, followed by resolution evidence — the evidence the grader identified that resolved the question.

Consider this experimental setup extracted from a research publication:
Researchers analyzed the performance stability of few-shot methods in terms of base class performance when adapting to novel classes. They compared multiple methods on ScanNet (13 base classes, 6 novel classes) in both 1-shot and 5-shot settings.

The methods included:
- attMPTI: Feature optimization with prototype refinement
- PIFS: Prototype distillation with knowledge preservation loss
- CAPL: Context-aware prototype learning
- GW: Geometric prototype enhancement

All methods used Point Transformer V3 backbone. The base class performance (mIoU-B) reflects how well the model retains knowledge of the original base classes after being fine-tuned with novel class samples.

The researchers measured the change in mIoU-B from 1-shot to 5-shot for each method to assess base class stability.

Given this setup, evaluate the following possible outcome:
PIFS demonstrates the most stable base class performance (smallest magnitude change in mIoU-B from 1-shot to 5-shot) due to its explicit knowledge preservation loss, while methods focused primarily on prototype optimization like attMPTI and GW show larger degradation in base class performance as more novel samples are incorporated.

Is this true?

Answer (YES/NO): NO